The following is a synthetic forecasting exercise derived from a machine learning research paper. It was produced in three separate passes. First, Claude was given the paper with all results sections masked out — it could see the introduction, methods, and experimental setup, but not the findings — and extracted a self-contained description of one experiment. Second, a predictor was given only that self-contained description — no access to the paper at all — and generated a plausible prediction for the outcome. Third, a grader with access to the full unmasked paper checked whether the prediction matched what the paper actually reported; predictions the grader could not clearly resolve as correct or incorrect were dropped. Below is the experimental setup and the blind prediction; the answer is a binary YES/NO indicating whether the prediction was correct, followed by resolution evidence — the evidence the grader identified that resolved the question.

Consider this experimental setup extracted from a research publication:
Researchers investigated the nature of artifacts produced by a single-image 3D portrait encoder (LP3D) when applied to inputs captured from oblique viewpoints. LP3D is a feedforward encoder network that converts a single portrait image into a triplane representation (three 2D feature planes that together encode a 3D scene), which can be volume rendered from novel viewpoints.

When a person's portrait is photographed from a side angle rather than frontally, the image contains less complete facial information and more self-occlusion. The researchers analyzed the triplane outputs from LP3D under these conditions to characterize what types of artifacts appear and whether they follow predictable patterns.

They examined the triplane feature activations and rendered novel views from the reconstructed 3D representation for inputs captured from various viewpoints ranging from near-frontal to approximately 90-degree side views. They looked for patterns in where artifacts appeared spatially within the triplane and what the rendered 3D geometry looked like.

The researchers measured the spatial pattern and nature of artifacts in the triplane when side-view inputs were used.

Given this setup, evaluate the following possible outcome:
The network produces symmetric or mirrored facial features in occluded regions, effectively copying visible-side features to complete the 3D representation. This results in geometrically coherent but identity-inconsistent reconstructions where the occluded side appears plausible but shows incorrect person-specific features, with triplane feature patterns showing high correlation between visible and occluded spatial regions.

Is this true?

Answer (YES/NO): NO